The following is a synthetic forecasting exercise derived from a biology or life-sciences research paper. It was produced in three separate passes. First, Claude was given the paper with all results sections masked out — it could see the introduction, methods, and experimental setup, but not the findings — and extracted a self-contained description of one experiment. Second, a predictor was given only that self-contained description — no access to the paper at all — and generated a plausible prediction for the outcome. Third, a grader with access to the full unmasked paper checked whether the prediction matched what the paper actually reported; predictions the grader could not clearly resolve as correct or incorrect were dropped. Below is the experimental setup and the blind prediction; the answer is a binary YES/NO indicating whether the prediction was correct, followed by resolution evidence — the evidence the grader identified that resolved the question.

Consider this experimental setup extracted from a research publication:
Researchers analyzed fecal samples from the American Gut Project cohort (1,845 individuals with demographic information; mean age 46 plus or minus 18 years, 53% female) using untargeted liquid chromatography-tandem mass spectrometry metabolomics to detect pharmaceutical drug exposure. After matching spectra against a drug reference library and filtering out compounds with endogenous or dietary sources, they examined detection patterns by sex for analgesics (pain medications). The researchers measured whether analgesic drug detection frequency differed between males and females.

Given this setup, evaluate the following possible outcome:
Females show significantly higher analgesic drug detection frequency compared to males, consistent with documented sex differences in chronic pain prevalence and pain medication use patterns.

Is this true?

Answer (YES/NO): YES